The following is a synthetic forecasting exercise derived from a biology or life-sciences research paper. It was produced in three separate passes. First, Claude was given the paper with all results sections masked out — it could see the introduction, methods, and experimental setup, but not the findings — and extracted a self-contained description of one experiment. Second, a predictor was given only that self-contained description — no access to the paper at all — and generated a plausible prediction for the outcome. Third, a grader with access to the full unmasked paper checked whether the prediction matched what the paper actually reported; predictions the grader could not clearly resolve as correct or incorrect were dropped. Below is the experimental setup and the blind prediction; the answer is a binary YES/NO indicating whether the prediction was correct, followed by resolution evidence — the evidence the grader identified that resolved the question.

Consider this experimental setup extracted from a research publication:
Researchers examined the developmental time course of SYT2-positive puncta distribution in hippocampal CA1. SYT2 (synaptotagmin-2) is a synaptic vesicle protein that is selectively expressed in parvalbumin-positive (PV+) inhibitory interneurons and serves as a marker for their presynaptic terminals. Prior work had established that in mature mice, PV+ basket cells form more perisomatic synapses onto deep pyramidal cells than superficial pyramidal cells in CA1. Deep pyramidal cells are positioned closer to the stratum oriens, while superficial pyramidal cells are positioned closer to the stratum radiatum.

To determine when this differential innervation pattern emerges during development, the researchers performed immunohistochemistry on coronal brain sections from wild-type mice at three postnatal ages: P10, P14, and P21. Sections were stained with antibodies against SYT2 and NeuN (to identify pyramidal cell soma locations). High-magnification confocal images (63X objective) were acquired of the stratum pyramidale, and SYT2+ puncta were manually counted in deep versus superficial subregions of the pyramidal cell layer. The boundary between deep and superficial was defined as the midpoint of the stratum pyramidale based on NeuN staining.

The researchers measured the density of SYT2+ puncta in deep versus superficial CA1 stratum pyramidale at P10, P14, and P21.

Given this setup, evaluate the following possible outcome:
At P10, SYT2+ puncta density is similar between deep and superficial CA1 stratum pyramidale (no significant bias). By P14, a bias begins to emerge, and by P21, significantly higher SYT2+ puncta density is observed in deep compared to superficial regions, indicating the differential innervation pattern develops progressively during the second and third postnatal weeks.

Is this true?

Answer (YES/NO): NO